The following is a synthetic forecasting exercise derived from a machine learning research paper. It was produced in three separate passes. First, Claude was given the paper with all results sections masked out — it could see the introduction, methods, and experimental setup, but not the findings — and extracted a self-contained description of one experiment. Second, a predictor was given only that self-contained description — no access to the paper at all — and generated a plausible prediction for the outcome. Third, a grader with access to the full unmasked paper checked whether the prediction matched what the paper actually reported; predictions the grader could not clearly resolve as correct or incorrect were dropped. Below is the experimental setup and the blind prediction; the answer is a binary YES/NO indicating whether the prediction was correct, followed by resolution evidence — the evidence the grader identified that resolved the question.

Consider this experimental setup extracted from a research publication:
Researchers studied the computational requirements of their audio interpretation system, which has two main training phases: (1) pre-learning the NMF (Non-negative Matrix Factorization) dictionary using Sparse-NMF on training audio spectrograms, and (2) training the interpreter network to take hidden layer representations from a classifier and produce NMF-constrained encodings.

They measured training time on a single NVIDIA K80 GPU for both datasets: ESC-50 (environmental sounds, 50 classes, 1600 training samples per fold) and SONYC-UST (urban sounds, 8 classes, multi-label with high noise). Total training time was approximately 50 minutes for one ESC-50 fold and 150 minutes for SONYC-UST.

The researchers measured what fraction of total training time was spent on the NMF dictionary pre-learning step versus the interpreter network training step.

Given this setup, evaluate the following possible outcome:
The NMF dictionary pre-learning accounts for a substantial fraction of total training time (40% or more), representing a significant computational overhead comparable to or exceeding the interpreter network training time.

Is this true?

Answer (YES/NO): NO